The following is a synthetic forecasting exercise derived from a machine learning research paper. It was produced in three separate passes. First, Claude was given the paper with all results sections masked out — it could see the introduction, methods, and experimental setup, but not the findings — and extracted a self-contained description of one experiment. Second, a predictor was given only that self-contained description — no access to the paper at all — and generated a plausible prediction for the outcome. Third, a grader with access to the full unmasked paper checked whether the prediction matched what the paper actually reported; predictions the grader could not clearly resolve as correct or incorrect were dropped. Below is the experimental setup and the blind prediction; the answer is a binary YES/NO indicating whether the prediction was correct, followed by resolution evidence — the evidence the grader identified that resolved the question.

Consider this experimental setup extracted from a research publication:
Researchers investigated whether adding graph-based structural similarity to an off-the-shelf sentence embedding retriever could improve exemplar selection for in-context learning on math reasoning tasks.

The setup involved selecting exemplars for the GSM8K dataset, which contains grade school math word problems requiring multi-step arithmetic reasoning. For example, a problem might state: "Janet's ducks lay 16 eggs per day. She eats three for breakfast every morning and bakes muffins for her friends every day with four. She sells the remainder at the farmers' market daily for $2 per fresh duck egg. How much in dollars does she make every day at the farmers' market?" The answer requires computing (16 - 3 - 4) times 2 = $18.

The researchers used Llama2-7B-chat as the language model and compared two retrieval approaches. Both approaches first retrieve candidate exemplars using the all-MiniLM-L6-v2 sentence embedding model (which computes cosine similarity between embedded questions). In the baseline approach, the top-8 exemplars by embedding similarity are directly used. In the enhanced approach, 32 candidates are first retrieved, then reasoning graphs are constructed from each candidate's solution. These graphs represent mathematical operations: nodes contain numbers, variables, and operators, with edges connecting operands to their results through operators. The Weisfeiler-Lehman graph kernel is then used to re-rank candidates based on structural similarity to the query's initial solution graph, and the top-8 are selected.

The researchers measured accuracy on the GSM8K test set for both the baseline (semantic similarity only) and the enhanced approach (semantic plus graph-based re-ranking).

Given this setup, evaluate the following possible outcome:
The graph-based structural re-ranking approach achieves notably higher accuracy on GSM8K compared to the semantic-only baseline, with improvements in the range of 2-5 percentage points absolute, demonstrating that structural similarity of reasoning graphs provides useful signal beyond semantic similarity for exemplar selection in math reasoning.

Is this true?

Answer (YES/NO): YES